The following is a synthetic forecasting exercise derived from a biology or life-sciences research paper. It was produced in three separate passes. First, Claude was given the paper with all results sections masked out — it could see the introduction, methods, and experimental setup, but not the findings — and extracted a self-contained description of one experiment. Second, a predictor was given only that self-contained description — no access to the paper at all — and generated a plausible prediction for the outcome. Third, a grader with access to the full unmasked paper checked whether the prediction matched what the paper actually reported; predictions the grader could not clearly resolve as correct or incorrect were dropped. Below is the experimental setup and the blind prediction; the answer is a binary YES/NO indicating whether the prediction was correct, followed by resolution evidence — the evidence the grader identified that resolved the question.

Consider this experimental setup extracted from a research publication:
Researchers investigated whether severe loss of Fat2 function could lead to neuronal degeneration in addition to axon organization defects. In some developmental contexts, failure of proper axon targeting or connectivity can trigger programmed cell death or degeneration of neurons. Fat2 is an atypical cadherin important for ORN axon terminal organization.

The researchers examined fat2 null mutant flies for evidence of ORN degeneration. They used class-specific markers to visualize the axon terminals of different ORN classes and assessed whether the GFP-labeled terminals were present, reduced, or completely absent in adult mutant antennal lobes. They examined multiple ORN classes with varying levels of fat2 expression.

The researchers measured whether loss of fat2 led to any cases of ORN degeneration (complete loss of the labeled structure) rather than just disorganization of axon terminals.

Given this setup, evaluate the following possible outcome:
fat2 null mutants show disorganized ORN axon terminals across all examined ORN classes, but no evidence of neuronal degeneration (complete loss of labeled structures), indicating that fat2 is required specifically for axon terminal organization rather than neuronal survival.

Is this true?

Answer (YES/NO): NO